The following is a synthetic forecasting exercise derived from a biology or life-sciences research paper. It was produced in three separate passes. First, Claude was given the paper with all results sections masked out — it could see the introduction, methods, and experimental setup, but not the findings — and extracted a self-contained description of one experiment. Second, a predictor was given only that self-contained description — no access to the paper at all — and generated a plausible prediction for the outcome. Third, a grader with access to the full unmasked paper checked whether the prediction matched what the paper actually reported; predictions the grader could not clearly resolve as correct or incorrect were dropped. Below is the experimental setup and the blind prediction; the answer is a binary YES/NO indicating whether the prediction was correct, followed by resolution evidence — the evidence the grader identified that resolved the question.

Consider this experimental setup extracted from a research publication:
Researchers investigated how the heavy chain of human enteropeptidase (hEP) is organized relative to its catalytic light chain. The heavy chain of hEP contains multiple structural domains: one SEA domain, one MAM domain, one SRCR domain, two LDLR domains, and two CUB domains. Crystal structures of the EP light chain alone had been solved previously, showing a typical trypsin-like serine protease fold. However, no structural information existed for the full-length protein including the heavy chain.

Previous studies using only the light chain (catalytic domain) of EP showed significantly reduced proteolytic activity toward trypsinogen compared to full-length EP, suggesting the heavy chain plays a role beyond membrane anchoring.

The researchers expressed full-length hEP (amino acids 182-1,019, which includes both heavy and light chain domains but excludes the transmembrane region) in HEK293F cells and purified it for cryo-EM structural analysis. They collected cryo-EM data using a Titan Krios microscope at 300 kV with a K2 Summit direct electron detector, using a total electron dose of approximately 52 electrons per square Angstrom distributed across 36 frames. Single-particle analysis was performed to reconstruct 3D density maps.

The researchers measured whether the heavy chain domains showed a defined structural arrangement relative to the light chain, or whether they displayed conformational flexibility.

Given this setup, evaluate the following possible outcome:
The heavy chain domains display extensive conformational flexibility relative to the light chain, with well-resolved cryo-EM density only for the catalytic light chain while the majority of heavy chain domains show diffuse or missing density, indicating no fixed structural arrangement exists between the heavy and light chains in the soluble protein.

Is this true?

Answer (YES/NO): NO